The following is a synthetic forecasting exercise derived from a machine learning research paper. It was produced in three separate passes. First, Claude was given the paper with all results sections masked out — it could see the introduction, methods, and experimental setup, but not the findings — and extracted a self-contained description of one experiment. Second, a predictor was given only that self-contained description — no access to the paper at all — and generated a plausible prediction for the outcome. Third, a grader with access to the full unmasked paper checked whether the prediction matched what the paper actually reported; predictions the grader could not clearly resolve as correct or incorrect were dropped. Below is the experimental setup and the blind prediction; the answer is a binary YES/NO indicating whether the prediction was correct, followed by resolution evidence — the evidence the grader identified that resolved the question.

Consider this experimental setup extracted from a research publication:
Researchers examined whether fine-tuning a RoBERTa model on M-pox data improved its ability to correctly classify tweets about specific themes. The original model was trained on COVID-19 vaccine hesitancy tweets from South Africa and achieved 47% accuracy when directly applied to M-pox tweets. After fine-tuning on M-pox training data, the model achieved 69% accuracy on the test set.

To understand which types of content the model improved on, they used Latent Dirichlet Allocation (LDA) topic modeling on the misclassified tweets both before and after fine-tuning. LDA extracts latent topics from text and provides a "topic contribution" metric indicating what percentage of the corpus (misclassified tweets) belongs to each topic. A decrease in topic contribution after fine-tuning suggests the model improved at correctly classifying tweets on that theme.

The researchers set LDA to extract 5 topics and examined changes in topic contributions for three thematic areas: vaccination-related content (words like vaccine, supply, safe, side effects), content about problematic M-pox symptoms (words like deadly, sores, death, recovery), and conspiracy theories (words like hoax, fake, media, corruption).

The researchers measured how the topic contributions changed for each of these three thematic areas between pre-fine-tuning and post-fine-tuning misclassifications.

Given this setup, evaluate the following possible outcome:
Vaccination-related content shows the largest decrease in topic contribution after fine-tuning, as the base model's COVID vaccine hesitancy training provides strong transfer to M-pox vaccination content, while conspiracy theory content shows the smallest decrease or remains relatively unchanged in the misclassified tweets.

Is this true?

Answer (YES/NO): NO